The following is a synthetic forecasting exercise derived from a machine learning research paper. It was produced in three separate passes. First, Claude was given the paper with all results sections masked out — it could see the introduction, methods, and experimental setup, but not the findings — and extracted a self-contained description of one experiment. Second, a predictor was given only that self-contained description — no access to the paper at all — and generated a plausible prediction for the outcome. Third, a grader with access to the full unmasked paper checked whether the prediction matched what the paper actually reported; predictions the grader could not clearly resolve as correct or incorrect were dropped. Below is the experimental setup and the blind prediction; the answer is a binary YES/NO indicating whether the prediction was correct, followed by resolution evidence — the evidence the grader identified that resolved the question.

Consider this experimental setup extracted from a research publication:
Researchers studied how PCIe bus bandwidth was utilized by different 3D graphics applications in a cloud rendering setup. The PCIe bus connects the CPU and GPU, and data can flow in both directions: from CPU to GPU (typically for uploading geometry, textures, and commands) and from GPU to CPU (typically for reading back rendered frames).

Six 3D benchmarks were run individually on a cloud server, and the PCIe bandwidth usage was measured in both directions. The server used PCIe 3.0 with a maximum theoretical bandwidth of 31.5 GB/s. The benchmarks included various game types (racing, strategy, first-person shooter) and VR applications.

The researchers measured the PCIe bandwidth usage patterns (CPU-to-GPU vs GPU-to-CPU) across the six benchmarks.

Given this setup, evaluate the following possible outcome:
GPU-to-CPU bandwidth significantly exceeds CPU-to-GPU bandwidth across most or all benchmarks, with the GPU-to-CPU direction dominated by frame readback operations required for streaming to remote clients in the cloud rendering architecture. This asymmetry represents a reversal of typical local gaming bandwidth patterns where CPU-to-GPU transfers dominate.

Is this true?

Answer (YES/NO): YES